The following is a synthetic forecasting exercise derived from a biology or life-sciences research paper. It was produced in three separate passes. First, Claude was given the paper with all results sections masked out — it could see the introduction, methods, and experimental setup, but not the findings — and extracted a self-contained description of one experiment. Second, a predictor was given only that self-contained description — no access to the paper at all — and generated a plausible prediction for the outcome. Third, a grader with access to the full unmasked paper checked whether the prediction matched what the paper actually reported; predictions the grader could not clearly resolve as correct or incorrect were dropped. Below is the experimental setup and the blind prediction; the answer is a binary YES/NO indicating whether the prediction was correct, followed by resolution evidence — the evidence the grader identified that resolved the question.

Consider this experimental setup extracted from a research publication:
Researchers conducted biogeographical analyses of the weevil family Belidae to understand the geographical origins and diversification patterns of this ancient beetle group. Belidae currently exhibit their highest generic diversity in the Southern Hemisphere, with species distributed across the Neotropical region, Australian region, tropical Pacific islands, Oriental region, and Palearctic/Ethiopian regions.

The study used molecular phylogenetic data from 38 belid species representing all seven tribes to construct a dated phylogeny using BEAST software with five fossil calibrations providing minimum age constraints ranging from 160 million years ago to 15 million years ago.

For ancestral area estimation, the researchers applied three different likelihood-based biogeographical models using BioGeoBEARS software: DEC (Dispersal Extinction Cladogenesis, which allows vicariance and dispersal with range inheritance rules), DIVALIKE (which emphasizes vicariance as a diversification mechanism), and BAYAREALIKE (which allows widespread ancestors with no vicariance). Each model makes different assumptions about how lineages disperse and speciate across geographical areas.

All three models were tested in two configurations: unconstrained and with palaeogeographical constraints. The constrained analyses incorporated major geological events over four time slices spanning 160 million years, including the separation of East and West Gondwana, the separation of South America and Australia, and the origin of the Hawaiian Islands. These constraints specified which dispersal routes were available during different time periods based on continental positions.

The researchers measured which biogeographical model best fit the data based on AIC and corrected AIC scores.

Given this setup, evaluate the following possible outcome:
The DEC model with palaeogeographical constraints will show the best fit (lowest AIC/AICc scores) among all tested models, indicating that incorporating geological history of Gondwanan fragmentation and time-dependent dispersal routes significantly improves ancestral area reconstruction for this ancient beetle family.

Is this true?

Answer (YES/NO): NO